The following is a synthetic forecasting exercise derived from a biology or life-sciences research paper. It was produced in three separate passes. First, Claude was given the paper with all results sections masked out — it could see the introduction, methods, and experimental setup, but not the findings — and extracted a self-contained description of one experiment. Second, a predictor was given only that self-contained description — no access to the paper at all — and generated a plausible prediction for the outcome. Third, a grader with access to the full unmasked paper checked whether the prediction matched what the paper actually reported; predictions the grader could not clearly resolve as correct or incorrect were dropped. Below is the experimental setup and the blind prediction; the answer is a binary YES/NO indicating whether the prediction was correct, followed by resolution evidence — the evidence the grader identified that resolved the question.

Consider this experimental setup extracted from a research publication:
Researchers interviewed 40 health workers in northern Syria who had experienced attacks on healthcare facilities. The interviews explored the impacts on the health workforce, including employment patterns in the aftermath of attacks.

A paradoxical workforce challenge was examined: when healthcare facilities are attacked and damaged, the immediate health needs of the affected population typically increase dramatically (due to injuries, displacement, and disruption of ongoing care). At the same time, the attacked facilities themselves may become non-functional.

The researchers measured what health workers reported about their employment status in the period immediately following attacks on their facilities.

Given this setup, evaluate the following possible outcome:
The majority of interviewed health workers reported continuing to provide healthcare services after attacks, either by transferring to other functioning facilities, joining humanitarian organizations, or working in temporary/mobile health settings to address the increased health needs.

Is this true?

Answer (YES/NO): NO